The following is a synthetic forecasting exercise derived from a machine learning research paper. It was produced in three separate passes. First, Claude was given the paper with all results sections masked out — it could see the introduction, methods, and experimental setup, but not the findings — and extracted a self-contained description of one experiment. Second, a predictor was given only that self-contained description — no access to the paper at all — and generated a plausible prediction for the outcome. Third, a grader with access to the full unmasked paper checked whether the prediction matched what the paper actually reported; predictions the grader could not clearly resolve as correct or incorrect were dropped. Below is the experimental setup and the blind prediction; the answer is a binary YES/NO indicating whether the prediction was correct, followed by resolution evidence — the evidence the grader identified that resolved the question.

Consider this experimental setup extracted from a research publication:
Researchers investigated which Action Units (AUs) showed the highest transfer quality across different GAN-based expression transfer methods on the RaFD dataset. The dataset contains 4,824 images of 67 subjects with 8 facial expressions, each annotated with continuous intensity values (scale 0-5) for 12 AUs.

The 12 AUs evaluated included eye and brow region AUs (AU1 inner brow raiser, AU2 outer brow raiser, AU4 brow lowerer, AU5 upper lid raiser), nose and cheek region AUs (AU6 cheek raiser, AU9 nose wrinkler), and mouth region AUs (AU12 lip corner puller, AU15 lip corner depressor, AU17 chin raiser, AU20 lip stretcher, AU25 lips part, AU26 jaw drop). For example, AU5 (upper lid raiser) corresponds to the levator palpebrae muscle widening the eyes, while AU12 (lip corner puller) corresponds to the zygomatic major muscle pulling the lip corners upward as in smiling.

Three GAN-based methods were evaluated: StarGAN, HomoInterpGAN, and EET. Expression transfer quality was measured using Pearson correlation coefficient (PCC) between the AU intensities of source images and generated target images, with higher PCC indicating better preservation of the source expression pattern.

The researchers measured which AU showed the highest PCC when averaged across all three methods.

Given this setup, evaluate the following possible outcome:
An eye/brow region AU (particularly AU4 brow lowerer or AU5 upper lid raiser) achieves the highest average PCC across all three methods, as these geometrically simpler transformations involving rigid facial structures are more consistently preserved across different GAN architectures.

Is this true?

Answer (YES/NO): YES